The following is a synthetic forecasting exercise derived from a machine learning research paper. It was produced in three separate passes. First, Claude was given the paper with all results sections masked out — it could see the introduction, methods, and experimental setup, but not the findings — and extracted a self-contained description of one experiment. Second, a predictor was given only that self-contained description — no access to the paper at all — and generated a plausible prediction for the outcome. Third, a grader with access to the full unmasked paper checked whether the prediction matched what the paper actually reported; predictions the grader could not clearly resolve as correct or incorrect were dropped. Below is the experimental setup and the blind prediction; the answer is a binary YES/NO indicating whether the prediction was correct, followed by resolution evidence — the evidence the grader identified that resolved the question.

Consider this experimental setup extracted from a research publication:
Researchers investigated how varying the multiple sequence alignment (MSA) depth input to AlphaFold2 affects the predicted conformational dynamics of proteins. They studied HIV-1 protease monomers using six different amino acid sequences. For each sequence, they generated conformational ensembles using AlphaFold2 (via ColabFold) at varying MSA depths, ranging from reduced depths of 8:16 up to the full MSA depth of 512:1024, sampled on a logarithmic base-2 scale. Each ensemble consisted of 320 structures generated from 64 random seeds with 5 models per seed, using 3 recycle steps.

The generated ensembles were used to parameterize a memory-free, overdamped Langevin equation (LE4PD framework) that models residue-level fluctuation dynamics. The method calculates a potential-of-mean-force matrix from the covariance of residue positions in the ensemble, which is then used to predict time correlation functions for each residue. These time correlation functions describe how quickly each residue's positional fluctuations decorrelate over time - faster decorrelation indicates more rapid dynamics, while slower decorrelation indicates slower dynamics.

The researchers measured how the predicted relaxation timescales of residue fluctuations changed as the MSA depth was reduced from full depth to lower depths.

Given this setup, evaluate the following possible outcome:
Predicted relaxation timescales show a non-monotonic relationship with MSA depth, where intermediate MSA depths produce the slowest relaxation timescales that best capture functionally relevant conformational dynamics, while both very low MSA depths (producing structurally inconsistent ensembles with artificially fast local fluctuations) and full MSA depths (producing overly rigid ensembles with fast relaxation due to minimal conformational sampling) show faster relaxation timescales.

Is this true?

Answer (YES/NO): NO